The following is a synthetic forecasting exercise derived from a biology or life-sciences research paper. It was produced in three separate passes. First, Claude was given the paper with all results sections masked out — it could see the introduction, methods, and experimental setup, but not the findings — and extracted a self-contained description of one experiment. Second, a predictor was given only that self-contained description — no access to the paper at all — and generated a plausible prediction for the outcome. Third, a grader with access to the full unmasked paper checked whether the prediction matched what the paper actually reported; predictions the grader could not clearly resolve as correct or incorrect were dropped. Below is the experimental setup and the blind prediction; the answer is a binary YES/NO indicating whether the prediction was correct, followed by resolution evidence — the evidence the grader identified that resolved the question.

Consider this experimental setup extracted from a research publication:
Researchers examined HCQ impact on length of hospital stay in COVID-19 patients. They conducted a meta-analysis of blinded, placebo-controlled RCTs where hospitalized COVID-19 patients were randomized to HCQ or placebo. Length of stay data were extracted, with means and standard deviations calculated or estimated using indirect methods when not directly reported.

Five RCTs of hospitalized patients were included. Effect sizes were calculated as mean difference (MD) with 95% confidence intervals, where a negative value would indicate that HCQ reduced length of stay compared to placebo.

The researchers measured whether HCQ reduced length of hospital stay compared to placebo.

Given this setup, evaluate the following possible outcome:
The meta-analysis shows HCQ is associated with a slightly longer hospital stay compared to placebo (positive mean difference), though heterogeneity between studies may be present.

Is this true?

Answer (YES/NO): NO